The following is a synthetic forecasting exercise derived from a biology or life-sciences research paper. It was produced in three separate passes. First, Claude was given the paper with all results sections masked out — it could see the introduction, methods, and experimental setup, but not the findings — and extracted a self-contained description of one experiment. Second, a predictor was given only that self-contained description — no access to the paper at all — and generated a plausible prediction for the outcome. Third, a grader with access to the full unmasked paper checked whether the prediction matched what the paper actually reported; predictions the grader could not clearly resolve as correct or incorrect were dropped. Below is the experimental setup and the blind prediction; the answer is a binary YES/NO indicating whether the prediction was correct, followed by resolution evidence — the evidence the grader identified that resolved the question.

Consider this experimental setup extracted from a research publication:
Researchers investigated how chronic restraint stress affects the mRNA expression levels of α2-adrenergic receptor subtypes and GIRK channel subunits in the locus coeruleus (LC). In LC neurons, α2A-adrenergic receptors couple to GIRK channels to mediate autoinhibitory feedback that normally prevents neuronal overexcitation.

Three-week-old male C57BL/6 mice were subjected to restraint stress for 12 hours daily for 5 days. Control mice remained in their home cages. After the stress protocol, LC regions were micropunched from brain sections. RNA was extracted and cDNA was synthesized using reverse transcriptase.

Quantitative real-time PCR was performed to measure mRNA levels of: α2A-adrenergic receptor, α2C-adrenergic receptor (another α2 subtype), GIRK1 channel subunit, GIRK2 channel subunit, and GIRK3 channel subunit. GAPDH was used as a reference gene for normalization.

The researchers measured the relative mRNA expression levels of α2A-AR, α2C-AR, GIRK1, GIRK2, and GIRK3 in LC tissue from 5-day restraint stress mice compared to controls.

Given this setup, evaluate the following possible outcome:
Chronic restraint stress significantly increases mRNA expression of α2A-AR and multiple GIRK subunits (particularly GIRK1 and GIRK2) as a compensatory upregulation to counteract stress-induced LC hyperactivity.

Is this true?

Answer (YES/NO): NO